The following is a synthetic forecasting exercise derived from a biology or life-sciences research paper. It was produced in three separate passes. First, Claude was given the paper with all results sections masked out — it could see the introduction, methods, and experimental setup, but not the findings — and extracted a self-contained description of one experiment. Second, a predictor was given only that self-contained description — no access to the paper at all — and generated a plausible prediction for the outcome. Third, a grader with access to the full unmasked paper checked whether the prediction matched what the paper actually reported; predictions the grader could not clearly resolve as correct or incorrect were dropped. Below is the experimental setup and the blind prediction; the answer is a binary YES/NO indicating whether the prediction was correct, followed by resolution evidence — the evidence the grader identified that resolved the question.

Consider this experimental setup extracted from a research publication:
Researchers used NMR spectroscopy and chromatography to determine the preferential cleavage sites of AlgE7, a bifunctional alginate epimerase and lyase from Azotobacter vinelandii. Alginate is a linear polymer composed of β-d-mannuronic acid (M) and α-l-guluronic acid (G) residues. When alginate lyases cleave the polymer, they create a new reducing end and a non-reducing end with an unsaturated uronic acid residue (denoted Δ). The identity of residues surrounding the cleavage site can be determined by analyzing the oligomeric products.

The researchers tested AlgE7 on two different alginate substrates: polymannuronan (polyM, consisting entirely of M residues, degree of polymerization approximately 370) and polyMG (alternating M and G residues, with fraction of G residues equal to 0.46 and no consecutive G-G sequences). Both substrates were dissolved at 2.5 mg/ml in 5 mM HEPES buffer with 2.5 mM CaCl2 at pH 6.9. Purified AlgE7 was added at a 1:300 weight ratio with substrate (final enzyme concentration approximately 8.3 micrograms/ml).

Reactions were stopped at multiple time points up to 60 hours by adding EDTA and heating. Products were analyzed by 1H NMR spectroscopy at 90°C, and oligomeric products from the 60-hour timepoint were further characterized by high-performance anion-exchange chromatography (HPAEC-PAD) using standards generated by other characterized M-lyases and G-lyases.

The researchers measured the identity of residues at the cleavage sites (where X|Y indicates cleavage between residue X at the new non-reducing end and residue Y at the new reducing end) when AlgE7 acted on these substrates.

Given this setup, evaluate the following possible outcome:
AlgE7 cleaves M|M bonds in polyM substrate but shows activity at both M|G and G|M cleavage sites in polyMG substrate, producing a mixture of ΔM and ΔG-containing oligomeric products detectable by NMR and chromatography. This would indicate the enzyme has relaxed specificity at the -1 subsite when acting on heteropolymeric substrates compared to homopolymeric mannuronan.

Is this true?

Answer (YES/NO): NO